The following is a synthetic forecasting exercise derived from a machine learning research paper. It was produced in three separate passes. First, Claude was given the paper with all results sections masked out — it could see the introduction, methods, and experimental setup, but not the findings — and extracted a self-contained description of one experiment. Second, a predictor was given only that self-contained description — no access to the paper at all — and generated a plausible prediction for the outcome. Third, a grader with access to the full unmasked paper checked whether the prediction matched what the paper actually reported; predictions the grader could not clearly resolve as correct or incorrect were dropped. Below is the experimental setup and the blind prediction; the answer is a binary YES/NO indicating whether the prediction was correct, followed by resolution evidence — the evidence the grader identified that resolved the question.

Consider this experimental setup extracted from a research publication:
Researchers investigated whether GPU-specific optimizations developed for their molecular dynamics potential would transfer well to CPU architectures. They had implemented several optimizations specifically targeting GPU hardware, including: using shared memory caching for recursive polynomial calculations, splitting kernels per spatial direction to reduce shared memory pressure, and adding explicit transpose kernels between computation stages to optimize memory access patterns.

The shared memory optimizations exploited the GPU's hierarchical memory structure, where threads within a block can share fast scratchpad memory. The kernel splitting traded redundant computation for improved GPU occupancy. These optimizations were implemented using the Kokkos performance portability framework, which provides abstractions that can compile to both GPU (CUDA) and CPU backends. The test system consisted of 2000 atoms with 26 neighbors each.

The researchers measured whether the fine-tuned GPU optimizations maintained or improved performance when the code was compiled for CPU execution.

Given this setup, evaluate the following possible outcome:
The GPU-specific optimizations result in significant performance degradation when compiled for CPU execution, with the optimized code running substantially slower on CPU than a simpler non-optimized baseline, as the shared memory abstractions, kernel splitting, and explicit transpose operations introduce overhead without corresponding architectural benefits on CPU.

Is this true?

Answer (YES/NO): YES